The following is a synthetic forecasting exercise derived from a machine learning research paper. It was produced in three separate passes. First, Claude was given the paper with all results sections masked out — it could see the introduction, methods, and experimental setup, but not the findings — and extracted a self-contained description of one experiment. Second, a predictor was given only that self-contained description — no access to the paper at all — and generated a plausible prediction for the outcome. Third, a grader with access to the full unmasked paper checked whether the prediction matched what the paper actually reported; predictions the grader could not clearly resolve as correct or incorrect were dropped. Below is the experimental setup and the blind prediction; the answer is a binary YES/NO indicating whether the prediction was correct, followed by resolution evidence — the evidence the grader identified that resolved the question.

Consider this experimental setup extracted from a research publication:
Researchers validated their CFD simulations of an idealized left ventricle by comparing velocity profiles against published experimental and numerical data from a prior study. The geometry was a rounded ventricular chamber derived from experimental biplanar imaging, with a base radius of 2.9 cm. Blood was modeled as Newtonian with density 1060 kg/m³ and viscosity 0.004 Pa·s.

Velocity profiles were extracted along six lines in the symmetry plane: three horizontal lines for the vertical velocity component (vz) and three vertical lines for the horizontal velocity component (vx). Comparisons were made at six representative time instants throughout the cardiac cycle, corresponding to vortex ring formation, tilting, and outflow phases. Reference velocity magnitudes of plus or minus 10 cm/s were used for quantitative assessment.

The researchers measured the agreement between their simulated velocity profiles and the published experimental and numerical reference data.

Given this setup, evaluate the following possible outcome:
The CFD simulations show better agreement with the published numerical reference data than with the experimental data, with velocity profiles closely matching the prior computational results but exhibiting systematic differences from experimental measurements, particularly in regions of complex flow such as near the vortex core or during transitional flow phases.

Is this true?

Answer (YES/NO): NO